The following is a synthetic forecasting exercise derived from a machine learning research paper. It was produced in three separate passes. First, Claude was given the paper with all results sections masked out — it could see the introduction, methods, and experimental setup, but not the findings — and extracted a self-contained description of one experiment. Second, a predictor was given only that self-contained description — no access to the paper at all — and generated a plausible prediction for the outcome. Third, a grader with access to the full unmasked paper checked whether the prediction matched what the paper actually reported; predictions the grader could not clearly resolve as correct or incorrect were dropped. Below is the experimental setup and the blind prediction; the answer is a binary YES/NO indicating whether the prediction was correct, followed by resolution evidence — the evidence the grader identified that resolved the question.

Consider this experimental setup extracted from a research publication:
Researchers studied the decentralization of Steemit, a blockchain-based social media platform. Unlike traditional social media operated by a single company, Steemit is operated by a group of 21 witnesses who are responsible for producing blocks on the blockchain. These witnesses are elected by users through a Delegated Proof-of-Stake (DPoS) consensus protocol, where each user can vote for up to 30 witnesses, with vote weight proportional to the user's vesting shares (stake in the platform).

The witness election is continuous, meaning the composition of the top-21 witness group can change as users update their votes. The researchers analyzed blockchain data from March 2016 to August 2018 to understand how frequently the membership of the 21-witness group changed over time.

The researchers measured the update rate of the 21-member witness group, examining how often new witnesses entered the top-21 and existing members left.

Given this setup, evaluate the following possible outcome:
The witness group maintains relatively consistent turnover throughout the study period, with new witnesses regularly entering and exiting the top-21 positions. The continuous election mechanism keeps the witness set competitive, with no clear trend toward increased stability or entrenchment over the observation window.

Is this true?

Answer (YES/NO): NO